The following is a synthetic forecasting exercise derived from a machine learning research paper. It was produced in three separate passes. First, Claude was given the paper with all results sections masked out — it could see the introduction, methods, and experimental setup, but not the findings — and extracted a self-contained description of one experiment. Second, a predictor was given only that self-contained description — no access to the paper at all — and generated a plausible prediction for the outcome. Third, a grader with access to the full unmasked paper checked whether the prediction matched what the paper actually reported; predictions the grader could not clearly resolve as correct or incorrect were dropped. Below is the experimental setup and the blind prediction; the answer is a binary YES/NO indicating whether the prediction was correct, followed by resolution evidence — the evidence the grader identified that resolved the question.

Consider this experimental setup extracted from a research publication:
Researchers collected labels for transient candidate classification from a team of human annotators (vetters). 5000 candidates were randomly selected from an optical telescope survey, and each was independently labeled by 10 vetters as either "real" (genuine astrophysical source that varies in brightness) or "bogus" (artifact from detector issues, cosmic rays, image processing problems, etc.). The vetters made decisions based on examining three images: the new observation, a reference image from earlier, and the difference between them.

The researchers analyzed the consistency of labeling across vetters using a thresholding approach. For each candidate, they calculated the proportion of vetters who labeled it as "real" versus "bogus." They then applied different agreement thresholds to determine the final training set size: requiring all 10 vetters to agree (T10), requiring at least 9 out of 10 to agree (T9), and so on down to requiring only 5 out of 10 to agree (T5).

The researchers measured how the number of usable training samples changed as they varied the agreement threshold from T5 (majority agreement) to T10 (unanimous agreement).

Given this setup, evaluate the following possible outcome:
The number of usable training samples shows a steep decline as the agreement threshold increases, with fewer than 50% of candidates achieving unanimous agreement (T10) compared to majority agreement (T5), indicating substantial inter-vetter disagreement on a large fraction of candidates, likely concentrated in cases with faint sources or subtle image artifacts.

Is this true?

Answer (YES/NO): NO